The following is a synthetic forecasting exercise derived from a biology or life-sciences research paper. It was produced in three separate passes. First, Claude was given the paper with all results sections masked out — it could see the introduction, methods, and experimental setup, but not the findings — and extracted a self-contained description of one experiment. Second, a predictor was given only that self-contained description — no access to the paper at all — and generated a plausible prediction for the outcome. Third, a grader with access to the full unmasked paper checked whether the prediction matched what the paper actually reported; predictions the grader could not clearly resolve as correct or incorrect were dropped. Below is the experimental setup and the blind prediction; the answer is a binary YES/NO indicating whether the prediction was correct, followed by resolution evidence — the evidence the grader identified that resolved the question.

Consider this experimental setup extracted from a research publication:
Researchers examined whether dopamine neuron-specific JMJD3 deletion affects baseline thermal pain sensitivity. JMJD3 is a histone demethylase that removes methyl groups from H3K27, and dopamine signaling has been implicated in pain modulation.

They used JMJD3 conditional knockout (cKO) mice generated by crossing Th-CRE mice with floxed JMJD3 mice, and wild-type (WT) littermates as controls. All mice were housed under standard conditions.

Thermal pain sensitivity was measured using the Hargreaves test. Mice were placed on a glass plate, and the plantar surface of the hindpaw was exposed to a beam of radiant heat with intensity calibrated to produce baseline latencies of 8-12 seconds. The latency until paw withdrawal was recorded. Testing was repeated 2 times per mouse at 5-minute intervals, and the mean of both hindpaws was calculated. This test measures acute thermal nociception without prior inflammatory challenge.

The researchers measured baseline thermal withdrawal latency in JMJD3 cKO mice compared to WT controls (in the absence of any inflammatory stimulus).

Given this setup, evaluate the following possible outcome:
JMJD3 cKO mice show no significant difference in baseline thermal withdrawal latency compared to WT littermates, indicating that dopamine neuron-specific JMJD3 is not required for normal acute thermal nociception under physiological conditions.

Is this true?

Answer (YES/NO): YES